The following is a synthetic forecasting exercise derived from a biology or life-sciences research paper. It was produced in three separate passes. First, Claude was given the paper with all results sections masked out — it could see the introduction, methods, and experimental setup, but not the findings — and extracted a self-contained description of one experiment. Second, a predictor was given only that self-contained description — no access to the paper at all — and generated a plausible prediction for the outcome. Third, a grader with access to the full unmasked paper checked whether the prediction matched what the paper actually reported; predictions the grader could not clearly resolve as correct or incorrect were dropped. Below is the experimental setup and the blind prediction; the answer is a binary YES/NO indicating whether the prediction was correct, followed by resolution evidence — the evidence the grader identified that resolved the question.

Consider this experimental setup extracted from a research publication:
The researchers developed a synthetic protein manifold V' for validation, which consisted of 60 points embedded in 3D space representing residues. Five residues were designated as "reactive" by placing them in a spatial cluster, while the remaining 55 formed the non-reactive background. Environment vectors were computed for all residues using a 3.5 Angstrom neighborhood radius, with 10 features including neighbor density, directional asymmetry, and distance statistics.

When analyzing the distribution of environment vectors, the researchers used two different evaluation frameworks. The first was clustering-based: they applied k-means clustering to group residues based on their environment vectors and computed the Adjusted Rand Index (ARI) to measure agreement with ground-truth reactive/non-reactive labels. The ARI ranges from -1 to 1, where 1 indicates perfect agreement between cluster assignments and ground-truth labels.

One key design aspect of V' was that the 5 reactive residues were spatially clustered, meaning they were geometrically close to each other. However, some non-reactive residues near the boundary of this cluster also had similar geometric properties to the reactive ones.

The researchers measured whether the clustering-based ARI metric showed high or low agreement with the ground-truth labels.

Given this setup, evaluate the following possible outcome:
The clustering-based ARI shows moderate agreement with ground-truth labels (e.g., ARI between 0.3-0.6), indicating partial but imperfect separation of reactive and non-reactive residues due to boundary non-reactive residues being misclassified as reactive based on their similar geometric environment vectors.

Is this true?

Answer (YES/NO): NO